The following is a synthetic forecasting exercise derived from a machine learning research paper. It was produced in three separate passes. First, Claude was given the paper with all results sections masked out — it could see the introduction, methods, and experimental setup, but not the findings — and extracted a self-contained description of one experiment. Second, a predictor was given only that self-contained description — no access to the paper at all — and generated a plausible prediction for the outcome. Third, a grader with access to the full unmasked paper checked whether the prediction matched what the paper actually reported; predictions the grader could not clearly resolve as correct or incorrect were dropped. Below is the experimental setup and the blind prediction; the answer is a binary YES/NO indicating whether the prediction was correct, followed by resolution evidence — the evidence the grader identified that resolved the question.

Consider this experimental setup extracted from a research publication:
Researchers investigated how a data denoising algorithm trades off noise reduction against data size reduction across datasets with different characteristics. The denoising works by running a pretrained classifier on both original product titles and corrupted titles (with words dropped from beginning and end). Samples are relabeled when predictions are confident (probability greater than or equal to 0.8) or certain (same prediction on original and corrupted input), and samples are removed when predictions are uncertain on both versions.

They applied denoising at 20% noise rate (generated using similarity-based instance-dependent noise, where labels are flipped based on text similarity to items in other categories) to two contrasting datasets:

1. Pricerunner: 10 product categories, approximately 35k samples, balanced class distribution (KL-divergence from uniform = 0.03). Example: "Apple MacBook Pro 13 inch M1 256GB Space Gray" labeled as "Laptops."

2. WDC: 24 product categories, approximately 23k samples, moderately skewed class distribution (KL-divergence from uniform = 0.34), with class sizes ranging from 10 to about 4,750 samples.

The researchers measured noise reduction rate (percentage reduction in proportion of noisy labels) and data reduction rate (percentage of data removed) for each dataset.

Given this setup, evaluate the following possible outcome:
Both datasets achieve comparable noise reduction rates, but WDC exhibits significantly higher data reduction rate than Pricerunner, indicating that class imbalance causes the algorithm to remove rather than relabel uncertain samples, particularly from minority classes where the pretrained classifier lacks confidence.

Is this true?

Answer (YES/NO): NO